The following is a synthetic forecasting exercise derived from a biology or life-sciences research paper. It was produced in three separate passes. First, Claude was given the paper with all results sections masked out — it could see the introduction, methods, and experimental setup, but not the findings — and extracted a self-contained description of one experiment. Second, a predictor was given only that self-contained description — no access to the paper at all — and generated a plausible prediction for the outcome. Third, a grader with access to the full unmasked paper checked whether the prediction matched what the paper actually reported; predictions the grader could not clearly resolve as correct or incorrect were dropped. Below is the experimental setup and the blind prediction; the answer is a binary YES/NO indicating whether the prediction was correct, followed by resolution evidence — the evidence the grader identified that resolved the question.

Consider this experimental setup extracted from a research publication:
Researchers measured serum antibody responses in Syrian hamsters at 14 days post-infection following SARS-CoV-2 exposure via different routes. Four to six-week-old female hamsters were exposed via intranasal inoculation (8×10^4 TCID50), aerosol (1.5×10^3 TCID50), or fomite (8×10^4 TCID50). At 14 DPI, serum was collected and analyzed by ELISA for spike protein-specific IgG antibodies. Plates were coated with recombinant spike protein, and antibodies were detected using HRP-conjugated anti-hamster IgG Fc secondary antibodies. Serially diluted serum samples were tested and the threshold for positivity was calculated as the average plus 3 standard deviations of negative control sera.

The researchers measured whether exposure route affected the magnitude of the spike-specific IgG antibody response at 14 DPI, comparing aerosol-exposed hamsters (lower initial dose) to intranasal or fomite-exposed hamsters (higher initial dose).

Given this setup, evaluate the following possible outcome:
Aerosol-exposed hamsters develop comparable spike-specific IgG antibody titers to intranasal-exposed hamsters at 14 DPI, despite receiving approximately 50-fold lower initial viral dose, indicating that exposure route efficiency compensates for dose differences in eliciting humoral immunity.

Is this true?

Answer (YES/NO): YES